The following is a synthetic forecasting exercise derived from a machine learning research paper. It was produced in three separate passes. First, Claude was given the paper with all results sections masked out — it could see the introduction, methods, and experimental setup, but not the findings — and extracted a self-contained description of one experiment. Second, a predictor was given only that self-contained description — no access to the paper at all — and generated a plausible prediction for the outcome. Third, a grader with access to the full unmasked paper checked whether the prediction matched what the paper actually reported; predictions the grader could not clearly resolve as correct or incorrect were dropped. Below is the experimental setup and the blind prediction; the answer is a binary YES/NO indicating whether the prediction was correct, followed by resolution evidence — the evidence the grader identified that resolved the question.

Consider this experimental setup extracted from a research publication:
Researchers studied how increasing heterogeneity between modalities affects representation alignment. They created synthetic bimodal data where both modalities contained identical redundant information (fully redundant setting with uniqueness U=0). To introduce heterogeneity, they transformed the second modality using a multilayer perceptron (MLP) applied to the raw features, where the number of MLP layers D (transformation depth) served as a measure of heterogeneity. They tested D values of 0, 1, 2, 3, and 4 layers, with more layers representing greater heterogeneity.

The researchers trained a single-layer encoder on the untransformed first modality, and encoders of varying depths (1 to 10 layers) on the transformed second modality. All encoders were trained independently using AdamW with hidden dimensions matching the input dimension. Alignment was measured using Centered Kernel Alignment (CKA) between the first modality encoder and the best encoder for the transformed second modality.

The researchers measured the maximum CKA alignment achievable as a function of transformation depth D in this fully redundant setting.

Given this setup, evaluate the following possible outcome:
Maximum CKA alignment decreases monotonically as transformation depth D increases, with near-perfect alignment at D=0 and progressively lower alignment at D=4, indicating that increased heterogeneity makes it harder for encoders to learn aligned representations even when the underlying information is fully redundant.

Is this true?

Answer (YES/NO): YES